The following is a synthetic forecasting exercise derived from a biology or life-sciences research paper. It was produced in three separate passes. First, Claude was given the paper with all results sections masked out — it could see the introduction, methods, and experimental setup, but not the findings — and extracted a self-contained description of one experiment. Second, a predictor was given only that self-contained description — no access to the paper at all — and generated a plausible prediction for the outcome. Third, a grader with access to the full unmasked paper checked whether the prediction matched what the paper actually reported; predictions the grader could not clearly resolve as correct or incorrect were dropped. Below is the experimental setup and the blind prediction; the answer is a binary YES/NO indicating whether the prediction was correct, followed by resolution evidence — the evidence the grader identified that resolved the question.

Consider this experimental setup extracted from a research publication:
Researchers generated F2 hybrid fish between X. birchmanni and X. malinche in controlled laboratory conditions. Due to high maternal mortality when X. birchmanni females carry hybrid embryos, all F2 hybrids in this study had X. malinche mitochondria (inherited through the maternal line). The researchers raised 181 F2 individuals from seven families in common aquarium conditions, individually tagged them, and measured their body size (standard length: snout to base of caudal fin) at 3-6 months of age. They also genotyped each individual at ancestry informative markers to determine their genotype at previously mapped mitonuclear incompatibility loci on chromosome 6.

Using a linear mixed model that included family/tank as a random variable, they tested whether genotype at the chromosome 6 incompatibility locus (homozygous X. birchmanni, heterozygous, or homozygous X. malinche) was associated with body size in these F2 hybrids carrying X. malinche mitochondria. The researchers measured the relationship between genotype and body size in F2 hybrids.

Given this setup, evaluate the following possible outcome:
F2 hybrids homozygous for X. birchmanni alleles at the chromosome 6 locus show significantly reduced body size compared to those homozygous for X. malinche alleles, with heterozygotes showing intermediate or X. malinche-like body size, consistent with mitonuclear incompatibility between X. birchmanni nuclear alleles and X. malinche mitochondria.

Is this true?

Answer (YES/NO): YES